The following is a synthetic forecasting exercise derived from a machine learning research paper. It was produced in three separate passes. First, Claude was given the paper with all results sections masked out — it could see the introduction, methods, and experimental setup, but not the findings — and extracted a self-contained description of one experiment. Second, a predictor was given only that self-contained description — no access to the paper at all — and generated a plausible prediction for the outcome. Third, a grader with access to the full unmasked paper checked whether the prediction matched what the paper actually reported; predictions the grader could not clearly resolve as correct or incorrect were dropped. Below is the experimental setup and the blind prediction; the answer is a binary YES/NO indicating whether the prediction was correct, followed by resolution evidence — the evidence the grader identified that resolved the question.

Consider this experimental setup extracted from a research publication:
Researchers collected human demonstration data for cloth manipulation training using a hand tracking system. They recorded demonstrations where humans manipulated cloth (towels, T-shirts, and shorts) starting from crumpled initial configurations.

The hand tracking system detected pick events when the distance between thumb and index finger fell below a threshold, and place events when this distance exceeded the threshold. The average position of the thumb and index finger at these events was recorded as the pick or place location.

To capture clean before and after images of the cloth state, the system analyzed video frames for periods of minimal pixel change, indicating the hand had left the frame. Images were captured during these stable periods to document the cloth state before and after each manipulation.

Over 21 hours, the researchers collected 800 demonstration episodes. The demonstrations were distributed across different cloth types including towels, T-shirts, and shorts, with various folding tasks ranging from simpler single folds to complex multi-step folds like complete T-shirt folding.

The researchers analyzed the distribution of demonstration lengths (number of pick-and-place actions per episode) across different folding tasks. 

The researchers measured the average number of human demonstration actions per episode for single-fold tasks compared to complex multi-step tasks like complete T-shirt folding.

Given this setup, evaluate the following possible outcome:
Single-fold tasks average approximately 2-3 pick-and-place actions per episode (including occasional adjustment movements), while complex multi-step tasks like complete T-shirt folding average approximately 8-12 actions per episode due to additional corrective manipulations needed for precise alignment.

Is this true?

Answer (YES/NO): NO